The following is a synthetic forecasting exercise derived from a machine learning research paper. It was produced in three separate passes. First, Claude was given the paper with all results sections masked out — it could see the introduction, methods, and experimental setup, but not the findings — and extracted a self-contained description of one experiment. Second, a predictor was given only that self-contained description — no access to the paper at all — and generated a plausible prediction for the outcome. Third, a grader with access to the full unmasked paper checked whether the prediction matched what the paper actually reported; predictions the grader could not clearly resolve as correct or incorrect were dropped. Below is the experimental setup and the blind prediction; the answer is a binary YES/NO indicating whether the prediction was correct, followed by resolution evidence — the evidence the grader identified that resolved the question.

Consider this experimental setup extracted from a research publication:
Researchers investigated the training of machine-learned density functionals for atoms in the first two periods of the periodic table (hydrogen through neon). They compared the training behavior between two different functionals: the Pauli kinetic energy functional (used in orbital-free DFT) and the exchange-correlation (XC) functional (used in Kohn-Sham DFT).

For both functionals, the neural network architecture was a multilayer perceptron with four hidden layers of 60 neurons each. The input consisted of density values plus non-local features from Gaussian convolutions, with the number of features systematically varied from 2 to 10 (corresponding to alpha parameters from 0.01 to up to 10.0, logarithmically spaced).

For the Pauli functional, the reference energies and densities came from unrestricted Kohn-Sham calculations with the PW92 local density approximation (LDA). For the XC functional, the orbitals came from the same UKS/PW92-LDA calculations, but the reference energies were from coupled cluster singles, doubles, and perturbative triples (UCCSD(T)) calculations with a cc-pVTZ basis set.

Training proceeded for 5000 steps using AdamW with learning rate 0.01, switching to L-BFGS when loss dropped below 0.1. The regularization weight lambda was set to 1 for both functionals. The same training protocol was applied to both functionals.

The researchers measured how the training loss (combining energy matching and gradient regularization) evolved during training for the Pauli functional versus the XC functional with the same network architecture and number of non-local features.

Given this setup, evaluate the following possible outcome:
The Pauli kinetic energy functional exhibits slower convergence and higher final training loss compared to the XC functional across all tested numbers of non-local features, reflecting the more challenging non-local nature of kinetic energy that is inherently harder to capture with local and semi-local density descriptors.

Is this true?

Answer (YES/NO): NO